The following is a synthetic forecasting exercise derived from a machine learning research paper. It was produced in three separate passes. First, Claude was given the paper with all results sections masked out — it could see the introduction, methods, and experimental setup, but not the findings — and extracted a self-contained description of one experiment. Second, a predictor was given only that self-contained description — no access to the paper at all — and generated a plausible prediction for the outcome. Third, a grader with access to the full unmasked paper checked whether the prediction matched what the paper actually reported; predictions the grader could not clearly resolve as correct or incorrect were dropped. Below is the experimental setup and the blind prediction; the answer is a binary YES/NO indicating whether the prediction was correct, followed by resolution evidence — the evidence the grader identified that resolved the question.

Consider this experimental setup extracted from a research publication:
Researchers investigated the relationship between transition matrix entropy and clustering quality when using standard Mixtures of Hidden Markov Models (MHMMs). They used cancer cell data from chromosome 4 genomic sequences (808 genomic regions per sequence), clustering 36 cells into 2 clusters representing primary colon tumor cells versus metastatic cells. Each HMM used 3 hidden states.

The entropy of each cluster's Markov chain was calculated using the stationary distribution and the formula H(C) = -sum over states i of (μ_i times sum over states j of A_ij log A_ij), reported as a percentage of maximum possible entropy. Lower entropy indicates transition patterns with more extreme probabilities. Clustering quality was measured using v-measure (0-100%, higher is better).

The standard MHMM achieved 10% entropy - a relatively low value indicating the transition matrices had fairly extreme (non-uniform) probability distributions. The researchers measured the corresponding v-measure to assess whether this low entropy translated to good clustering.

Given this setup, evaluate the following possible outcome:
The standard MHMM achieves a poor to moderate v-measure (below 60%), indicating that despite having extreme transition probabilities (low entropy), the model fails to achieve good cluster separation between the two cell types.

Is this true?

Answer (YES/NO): YES